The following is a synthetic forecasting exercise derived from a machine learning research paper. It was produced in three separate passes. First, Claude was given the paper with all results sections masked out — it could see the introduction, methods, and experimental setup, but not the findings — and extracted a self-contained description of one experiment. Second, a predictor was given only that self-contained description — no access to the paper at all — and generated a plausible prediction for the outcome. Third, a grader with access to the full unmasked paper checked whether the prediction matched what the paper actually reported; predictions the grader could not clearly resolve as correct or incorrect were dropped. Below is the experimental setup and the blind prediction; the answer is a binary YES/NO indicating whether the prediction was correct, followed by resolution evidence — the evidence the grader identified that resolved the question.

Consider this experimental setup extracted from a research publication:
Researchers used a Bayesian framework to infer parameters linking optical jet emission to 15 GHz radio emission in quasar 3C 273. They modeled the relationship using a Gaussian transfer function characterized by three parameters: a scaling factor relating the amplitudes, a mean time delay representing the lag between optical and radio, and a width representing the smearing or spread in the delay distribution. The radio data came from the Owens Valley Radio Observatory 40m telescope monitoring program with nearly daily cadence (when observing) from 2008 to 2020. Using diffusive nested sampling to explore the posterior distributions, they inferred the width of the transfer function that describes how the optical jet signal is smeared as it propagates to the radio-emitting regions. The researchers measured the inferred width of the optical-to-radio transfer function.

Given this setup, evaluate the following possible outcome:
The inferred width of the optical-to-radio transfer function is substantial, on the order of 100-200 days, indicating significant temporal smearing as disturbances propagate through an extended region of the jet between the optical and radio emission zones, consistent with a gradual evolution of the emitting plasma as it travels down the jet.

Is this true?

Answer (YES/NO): NO